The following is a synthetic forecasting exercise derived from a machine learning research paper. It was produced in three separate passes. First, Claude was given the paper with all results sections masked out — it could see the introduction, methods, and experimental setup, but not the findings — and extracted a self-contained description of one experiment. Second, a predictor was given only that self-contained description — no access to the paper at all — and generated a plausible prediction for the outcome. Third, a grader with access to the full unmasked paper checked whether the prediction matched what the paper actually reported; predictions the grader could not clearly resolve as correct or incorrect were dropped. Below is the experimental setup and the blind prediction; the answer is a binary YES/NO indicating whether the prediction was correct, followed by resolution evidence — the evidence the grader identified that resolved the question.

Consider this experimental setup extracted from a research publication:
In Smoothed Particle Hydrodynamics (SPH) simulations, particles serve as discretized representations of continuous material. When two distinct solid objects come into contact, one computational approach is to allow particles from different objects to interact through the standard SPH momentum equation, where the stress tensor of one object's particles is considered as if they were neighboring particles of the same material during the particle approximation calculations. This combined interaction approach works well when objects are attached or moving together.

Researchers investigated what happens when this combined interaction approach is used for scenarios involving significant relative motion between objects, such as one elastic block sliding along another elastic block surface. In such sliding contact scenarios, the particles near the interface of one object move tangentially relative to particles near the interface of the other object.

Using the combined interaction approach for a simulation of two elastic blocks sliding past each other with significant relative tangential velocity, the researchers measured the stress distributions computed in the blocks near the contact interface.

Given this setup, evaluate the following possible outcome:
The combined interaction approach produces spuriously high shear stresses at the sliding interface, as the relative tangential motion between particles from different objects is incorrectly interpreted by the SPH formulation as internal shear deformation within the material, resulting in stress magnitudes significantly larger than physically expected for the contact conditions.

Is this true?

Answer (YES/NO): YES